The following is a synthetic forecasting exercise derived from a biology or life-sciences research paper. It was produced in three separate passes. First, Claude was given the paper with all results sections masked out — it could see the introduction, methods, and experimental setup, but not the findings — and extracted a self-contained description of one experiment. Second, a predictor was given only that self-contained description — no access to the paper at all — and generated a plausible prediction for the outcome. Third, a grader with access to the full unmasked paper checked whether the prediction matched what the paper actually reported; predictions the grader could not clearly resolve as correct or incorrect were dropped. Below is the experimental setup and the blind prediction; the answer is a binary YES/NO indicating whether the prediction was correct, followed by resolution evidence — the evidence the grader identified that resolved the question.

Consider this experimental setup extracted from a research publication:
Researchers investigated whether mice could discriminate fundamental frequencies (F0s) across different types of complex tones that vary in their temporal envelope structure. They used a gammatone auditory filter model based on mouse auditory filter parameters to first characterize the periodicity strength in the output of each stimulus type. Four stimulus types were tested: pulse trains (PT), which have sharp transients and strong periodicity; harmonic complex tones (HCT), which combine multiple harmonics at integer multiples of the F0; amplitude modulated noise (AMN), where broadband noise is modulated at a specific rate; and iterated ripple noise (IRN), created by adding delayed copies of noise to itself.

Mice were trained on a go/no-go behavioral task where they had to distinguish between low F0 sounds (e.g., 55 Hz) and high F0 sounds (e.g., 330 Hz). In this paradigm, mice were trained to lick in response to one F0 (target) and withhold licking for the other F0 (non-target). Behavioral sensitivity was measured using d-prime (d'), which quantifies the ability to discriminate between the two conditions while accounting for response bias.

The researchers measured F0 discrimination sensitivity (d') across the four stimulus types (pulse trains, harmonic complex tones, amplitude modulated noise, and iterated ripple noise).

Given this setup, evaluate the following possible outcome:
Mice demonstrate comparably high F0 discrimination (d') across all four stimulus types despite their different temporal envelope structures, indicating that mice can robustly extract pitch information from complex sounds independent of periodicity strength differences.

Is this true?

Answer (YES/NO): NO